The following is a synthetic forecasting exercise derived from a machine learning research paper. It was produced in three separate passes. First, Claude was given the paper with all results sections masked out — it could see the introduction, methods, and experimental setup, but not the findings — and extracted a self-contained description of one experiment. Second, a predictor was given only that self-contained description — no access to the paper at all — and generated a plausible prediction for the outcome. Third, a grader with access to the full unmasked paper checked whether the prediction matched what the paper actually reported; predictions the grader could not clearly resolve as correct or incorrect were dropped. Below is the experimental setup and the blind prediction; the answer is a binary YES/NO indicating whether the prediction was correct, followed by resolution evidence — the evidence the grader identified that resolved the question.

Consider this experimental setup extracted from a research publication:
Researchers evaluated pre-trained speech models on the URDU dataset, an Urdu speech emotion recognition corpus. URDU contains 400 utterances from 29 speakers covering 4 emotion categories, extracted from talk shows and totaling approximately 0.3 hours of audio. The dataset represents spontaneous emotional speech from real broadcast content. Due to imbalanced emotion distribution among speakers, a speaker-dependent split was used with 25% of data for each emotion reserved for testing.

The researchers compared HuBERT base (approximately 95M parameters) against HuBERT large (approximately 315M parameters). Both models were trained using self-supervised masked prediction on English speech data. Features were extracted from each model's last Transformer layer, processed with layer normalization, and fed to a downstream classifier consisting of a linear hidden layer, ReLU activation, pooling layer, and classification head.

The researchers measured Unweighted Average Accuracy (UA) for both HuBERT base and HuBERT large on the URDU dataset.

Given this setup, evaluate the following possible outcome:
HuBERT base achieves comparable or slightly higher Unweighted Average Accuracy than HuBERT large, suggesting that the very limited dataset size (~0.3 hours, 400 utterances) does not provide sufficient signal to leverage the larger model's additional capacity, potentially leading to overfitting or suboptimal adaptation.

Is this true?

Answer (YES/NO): NO